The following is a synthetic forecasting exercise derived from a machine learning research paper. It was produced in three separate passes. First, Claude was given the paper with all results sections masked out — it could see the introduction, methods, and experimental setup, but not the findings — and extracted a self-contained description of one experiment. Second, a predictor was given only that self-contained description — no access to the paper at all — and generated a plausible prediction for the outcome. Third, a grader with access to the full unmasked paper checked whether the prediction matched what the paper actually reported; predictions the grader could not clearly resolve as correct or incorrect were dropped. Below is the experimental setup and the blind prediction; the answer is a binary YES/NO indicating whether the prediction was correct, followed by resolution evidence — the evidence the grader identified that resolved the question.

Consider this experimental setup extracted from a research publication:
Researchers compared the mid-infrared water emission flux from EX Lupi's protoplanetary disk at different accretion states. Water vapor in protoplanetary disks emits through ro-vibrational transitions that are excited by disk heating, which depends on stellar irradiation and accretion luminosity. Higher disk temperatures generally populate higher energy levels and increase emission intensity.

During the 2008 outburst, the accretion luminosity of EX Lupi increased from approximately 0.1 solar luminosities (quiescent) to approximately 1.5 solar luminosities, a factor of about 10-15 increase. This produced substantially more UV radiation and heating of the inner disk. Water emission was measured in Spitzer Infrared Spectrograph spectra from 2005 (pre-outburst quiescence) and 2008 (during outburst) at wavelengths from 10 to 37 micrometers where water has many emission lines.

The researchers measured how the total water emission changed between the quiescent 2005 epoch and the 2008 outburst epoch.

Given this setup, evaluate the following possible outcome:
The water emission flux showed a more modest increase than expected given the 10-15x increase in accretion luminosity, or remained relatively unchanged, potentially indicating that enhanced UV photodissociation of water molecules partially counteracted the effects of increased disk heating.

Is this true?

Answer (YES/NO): NO